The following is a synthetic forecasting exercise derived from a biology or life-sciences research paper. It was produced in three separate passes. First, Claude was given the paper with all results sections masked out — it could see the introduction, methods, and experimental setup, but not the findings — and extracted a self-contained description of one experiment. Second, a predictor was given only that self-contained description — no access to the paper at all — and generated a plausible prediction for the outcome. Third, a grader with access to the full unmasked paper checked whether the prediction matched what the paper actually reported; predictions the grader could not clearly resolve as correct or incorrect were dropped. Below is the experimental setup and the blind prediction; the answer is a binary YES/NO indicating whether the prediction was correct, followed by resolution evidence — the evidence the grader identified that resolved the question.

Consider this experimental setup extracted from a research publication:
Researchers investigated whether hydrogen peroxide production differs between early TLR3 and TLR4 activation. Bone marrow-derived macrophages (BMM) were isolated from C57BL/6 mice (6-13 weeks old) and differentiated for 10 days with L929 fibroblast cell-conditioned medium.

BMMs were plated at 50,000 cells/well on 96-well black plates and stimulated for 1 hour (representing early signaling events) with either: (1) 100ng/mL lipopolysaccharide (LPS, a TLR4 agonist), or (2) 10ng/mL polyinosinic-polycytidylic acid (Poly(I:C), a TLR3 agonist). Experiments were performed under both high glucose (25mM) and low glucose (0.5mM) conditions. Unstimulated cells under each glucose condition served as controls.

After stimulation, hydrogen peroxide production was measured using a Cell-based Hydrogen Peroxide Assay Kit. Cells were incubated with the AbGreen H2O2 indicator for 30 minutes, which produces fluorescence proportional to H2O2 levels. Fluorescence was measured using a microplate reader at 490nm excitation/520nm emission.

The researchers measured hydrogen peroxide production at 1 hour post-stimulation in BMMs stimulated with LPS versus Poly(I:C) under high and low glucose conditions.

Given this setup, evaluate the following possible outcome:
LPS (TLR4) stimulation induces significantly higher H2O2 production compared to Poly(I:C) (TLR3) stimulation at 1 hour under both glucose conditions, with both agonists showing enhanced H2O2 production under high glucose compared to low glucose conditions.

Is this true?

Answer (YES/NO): NO